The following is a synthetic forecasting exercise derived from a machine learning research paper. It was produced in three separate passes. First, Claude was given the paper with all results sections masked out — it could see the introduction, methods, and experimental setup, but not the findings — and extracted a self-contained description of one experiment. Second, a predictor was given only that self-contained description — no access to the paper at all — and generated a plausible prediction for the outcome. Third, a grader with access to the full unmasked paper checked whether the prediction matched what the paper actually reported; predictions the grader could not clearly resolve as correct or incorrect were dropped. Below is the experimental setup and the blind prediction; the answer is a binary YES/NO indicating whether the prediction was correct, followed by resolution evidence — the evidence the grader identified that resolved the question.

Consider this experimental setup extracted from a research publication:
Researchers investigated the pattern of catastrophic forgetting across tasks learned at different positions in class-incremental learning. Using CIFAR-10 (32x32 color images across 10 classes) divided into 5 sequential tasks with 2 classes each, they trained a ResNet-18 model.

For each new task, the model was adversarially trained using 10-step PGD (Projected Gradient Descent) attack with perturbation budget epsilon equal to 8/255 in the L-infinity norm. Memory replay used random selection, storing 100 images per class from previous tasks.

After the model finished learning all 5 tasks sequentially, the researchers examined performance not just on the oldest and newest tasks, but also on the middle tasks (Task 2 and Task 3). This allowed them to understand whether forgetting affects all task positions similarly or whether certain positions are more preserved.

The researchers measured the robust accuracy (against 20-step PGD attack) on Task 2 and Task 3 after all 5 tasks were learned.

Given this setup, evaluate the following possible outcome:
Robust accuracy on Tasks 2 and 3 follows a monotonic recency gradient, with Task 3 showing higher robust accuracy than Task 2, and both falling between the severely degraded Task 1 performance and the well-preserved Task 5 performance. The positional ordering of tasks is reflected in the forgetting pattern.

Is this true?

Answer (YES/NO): NO